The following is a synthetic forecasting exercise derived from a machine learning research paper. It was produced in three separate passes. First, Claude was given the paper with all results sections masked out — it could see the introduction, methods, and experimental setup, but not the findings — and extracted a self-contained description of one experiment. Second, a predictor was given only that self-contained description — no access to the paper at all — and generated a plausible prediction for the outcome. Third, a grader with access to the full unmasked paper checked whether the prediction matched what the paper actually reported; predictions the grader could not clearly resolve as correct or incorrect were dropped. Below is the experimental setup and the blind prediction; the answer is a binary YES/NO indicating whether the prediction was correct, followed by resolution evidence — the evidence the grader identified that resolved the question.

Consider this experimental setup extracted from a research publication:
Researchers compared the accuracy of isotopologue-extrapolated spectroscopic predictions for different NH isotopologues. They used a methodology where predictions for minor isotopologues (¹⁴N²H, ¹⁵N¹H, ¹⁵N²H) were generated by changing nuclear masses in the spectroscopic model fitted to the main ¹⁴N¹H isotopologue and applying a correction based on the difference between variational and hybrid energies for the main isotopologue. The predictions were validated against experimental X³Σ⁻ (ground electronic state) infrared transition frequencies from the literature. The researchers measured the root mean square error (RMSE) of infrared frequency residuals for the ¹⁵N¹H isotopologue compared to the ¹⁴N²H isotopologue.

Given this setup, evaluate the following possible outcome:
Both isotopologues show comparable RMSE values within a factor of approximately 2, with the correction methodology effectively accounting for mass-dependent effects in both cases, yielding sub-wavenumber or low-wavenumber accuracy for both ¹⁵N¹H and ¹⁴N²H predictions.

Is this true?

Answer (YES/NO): NO